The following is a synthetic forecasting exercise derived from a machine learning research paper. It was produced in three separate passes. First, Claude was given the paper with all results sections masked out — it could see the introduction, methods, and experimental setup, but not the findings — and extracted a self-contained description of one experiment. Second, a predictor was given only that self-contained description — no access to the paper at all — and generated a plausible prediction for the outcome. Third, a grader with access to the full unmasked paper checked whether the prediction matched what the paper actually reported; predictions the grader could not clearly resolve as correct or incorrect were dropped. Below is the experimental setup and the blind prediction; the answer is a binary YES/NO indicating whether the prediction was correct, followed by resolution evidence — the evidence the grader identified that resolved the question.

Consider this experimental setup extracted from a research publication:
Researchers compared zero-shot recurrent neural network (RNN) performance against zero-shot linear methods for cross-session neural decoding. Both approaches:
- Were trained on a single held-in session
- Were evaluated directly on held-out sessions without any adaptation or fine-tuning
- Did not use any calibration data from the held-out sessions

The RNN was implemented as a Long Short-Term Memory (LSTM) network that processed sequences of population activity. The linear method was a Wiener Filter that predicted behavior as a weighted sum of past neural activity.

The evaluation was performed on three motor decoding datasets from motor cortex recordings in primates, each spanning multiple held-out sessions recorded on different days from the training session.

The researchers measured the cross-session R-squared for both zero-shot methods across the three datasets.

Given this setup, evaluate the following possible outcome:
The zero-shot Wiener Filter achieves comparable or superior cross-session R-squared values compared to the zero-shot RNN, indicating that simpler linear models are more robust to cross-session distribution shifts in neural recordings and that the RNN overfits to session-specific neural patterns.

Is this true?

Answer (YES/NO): YES